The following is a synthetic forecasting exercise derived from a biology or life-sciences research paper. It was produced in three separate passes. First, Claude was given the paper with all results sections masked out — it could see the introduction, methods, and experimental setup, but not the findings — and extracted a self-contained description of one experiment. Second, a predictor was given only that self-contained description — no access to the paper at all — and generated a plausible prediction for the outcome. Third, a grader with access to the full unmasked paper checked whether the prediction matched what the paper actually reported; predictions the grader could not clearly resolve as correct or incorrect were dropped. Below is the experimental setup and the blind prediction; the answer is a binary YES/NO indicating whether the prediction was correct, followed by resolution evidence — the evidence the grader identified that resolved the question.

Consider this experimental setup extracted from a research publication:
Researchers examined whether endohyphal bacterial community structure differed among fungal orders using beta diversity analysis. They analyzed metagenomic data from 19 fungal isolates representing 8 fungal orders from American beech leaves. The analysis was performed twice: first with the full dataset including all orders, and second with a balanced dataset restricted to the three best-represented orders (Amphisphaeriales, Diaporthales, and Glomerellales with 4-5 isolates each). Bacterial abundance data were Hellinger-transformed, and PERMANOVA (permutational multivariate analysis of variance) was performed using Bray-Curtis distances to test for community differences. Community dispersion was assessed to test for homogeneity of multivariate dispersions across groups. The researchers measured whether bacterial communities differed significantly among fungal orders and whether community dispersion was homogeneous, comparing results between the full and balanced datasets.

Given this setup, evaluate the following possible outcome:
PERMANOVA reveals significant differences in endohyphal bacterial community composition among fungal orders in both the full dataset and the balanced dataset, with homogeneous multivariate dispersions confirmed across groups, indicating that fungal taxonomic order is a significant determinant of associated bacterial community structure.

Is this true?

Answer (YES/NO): NO